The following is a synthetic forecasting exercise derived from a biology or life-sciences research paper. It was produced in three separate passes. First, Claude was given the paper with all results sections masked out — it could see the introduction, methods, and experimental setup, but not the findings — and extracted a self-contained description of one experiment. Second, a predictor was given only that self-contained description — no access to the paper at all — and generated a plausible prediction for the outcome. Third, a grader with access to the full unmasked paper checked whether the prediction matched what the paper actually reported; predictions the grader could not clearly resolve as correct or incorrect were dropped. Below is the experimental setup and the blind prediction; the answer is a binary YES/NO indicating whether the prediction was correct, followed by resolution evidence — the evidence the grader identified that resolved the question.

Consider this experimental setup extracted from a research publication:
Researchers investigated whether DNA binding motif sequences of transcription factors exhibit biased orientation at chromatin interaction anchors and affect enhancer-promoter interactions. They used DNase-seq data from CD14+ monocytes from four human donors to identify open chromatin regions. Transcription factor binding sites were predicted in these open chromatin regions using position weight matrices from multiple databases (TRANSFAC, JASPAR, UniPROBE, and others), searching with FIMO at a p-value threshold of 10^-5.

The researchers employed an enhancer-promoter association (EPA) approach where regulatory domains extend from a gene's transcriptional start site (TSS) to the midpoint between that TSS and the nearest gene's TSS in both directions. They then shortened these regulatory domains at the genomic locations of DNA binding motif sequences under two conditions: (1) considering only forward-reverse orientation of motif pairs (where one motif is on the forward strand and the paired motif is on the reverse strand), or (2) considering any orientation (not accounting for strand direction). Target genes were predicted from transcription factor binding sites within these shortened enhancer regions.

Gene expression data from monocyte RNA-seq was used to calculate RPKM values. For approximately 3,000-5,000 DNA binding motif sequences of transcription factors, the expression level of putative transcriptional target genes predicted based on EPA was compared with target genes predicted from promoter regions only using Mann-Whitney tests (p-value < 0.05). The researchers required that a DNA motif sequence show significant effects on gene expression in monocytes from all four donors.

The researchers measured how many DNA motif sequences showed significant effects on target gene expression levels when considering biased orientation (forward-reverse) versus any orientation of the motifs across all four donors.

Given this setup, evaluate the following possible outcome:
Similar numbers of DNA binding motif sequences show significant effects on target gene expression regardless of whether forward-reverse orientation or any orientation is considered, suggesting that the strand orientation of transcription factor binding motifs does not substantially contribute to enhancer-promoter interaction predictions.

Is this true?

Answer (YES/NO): NO